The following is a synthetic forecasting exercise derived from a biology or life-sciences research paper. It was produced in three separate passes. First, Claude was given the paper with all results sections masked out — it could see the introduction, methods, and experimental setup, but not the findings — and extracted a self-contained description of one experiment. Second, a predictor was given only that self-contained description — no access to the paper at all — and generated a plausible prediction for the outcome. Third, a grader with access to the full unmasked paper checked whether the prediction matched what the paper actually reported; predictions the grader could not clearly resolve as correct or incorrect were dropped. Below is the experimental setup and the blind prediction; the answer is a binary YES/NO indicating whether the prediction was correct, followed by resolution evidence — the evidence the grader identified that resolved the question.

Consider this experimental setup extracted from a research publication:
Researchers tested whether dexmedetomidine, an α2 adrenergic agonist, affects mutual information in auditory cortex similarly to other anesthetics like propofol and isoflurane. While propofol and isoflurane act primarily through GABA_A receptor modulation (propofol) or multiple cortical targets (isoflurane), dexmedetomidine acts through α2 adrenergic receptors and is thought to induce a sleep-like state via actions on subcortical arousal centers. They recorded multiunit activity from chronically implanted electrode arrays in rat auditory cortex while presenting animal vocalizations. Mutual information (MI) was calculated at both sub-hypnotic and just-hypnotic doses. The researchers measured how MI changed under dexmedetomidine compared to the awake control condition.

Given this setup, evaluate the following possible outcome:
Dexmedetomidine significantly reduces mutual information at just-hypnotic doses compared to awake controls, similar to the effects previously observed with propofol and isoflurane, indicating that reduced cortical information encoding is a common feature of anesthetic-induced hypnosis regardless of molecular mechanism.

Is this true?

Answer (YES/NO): NO